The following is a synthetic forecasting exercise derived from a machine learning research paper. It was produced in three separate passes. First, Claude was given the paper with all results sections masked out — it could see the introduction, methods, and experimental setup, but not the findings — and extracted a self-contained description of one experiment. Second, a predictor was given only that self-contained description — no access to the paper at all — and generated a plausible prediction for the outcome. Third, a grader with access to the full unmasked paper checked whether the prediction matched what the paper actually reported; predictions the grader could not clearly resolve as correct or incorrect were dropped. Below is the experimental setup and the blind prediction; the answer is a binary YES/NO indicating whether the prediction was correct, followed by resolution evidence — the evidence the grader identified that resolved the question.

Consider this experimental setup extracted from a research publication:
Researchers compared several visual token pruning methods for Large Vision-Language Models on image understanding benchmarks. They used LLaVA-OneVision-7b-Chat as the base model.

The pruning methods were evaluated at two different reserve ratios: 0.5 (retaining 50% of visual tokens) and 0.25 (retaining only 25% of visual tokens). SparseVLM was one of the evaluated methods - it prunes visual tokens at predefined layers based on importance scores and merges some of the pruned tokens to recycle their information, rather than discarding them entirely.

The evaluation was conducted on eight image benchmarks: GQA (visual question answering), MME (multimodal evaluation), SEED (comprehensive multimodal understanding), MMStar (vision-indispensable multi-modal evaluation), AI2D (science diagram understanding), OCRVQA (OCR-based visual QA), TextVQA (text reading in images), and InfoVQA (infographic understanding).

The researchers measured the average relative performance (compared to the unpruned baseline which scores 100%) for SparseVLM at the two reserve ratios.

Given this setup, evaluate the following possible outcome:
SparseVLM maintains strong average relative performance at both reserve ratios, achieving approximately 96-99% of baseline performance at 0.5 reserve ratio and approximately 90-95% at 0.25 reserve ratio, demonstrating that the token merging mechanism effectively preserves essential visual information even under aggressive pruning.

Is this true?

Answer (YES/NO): NO